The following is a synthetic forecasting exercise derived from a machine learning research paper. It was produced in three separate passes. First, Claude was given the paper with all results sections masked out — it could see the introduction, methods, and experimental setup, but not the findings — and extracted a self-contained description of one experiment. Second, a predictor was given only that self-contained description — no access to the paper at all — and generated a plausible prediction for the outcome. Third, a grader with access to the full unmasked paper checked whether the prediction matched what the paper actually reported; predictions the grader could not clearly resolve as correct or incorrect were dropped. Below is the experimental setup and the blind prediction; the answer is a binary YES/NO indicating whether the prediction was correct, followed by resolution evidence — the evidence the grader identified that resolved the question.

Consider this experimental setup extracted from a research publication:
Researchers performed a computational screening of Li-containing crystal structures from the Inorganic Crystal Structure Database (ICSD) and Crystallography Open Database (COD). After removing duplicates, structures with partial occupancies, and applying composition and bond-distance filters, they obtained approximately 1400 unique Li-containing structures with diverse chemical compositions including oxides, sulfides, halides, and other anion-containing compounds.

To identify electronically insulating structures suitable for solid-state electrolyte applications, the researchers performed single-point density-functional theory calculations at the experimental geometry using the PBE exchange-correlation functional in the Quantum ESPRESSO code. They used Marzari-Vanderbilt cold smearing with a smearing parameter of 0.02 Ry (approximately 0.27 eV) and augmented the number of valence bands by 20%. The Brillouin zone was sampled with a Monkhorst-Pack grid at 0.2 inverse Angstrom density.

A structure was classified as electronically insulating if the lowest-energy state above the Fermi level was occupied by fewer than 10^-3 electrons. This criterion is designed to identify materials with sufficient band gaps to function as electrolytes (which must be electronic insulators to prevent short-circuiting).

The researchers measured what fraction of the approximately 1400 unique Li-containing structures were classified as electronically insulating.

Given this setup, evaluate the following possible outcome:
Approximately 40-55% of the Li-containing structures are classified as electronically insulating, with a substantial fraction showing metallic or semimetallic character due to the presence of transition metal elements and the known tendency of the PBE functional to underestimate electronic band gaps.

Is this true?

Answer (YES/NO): NO